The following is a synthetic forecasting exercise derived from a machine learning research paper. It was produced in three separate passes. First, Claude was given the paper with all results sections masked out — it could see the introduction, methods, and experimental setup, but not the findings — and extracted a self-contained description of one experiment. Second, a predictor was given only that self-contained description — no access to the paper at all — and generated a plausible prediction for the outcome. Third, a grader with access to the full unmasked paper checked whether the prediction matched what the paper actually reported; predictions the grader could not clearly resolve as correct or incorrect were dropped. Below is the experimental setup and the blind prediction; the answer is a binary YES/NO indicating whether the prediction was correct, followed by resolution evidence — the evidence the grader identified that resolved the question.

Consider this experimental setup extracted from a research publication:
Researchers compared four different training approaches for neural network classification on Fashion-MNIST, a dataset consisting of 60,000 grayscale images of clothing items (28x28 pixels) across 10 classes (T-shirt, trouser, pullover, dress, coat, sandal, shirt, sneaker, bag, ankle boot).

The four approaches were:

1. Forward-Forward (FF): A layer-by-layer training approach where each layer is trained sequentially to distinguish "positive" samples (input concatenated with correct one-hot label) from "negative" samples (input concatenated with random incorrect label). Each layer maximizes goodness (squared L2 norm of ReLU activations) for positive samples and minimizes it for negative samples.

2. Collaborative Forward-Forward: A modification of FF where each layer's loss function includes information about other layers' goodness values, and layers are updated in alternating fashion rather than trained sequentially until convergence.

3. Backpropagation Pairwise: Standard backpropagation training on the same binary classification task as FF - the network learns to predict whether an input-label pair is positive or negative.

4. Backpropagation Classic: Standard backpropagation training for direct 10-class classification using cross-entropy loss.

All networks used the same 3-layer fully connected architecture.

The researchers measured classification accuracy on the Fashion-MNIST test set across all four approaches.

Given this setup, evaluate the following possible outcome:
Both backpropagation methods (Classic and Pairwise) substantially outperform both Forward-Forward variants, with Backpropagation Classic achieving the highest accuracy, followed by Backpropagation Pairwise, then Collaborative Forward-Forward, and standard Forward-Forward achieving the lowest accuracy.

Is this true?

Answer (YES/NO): NO